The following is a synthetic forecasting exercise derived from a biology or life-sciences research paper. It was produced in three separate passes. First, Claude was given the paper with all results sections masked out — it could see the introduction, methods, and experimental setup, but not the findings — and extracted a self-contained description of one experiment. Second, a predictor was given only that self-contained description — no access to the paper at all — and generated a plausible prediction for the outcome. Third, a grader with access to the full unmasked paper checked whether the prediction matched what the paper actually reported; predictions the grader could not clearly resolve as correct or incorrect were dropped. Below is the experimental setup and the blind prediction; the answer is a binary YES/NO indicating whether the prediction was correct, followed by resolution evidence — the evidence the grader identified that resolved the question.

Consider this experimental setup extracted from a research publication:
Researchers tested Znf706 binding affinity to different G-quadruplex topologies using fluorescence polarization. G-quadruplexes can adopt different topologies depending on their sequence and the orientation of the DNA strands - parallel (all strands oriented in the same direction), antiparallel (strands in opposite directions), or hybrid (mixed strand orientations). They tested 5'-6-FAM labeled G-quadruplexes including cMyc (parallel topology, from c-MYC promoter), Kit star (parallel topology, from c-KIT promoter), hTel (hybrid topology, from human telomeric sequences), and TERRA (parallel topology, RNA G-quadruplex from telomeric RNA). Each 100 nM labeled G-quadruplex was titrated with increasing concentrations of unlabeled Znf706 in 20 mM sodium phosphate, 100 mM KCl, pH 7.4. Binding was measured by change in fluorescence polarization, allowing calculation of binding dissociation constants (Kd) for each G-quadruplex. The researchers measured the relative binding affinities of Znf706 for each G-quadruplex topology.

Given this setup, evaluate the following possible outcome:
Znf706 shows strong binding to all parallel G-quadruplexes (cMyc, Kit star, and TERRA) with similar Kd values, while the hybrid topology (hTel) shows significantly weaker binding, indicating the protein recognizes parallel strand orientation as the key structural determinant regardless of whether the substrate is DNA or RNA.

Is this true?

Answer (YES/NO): NO